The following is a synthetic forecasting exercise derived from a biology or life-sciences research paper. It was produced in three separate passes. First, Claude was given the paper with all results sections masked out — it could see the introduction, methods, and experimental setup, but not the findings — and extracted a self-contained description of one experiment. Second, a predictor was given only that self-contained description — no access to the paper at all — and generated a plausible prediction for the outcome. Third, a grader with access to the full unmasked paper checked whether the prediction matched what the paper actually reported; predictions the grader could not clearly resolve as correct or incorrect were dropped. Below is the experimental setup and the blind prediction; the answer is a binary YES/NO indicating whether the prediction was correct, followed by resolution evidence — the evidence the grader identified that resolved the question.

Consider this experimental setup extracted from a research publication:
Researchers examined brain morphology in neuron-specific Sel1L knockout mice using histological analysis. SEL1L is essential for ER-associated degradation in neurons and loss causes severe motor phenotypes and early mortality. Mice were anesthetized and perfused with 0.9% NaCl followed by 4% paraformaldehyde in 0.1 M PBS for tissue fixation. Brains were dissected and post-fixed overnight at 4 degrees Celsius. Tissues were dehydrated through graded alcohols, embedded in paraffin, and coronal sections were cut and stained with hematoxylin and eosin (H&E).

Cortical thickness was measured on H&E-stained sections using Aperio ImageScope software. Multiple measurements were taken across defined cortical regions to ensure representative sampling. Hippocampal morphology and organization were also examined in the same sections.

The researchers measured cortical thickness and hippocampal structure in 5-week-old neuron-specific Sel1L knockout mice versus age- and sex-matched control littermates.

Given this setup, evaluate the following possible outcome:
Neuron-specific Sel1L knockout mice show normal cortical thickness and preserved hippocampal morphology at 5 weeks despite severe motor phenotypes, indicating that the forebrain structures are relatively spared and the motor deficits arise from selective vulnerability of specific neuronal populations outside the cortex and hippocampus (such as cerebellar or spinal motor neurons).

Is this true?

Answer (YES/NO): NO